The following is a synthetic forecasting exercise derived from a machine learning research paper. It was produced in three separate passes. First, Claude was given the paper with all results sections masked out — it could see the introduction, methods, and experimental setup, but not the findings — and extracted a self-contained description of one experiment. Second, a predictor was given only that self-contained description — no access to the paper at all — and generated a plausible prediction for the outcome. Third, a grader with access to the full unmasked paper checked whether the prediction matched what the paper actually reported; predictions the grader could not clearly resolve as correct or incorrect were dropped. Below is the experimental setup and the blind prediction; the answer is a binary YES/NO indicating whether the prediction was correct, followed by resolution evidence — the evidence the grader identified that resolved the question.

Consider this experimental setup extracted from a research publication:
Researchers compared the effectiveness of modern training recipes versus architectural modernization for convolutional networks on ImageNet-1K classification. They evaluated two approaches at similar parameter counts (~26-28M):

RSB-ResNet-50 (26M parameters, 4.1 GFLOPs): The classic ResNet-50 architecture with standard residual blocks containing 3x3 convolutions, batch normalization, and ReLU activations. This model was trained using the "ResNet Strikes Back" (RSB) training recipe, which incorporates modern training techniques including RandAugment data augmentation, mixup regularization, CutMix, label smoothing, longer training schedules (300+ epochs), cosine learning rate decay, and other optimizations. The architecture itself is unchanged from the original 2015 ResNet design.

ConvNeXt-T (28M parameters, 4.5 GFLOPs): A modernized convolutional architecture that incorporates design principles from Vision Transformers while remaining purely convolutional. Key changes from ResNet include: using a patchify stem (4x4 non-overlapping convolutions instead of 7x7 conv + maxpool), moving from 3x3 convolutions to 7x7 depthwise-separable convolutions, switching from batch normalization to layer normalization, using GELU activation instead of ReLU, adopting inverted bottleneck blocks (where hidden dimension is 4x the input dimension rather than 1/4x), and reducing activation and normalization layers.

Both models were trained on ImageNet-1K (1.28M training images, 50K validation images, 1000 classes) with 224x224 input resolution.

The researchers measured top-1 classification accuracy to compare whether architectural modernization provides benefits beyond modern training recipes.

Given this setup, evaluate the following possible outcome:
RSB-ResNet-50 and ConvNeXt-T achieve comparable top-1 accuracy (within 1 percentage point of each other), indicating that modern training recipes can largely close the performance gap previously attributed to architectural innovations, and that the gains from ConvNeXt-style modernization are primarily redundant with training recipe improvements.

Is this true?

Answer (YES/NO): NO